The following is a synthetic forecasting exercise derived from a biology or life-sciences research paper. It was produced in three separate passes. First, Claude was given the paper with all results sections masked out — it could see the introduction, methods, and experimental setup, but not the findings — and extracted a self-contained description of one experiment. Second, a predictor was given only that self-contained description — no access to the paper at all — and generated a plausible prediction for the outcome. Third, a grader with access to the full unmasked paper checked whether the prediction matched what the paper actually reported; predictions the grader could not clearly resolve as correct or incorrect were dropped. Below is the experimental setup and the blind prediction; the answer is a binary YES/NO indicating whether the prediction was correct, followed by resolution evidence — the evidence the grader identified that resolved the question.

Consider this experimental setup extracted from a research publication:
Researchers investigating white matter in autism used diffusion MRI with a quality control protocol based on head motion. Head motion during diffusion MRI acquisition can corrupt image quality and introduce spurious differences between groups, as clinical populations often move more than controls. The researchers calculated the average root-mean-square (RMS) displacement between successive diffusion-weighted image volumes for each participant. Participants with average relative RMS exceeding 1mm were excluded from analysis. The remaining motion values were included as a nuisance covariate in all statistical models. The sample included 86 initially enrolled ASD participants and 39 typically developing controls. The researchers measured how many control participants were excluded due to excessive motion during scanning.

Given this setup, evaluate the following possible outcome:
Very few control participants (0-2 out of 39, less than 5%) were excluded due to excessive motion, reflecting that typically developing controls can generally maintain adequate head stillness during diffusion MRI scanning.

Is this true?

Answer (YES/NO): NO